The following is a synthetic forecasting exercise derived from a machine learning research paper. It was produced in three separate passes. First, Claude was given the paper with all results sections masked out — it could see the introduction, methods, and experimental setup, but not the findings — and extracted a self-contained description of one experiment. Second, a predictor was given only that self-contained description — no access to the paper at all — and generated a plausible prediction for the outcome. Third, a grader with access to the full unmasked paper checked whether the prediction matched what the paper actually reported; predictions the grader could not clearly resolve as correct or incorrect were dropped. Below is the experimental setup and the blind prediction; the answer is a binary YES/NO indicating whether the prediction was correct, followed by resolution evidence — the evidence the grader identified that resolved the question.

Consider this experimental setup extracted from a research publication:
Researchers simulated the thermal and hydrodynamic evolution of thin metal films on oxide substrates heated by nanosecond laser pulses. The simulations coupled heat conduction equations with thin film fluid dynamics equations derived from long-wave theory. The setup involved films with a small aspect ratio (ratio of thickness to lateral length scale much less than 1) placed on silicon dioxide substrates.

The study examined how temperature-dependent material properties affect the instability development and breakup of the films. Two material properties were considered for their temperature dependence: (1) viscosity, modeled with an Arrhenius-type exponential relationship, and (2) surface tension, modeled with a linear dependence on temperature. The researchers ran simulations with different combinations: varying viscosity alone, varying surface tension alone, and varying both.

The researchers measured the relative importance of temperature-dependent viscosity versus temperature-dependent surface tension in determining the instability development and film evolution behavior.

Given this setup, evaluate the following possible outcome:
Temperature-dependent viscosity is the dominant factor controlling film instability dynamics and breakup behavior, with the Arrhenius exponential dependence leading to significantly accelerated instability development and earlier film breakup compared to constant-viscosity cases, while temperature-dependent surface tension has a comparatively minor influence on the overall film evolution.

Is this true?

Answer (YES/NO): YES